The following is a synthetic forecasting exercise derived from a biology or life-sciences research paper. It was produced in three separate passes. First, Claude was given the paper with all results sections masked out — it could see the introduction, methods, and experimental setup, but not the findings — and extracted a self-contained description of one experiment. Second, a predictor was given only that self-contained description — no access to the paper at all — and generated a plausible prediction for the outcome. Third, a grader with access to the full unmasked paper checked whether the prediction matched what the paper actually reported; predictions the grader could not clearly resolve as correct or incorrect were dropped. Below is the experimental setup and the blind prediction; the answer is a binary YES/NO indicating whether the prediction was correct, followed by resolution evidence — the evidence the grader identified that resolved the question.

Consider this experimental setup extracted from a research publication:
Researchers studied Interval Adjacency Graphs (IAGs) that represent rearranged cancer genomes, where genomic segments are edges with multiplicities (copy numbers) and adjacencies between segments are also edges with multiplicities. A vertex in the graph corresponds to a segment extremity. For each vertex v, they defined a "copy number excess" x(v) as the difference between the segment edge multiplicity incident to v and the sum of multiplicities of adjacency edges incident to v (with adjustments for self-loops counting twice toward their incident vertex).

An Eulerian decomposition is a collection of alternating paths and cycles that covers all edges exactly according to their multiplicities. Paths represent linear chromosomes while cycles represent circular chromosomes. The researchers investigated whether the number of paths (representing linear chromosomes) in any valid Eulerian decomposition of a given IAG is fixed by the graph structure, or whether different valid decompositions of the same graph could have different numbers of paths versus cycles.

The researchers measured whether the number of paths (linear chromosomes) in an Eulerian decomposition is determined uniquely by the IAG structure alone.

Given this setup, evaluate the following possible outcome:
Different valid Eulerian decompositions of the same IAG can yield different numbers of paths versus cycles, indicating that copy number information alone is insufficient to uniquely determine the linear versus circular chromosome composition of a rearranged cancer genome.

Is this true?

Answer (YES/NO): NO